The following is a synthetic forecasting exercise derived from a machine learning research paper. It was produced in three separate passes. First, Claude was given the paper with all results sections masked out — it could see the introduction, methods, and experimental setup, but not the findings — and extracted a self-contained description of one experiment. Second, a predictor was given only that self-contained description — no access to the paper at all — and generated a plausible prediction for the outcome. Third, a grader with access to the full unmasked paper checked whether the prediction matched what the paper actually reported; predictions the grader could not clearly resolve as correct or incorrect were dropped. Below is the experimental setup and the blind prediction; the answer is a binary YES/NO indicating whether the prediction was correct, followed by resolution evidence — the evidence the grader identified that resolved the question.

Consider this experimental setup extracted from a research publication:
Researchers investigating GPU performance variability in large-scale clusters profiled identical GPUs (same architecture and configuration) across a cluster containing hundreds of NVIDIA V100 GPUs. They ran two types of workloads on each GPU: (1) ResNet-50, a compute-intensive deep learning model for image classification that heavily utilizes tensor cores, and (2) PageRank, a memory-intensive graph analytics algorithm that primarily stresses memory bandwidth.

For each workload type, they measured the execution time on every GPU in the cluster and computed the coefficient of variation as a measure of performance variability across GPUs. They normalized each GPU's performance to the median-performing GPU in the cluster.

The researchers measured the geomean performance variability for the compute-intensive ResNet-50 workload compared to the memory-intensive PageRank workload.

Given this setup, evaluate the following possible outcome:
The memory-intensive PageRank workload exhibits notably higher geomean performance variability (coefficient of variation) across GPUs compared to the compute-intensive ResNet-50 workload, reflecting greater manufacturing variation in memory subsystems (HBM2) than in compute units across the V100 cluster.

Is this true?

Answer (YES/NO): NO